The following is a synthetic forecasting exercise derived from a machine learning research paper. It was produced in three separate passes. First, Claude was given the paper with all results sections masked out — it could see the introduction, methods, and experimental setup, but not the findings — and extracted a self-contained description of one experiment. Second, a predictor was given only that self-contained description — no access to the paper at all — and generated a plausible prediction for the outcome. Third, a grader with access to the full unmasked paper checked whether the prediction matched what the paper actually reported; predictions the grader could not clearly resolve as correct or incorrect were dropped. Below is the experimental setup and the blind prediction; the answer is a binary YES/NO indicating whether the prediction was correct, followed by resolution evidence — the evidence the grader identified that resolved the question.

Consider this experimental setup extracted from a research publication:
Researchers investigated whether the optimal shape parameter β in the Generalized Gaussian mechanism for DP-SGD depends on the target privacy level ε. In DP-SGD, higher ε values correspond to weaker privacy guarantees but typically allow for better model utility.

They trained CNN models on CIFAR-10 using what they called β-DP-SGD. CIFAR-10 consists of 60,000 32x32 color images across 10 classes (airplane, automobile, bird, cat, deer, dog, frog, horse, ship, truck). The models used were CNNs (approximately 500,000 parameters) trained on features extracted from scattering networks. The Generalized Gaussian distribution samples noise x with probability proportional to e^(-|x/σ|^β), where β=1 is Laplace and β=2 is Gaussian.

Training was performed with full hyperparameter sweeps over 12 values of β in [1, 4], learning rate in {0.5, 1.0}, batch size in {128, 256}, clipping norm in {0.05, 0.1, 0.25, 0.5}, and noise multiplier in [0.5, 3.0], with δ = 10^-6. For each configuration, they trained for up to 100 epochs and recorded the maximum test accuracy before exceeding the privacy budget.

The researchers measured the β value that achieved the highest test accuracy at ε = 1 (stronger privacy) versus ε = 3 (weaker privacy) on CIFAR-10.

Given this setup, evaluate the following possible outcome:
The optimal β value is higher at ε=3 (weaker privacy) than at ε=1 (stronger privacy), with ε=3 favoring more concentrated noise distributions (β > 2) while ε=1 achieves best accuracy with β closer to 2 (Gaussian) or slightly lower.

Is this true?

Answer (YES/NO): NO